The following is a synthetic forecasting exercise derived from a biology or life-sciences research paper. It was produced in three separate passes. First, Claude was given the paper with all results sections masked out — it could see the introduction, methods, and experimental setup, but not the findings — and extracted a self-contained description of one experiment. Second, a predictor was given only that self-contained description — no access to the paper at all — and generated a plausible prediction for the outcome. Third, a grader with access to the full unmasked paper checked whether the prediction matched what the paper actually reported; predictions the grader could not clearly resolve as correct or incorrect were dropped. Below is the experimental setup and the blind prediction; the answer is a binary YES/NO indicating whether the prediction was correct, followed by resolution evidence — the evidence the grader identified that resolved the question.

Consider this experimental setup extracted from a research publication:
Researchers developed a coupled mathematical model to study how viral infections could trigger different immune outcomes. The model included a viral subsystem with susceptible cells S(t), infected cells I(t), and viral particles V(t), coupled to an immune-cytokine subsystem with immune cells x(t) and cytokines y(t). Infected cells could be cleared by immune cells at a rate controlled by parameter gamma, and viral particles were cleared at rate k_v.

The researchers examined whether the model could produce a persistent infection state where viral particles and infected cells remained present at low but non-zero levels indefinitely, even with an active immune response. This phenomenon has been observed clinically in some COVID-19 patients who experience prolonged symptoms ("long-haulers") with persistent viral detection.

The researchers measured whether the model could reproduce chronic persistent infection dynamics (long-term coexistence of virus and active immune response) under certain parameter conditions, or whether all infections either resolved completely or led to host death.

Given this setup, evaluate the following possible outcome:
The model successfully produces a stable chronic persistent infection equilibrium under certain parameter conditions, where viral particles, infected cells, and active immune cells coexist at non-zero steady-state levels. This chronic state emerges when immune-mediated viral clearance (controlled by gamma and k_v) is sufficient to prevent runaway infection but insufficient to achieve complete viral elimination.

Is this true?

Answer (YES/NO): YES